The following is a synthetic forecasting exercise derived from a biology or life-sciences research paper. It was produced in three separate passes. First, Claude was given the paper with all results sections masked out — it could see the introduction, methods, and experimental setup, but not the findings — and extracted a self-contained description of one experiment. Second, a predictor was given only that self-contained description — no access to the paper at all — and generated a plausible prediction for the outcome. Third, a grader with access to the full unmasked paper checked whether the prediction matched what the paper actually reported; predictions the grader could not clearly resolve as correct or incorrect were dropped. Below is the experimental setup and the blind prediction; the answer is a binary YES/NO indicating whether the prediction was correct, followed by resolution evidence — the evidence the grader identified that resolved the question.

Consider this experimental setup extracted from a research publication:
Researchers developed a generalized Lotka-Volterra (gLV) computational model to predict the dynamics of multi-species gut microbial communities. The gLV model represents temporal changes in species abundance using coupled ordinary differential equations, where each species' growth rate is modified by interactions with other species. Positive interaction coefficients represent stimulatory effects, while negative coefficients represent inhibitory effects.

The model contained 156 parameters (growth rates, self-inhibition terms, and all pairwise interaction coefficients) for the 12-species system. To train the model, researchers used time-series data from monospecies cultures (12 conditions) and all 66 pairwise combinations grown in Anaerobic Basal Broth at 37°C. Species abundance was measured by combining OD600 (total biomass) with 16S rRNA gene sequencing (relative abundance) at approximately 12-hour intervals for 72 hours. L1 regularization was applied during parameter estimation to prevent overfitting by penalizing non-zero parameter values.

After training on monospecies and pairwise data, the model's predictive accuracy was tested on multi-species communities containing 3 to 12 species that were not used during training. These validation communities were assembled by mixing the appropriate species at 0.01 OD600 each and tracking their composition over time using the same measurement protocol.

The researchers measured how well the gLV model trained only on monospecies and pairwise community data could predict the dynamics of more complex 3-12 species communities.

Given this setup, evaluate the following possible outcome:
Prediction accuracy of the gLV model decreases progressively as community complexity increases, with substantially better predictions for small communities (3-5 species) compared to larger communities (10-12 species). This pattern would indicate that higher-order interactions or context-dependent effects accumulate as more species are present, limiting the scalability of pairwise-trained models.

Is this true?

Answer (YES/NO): NO